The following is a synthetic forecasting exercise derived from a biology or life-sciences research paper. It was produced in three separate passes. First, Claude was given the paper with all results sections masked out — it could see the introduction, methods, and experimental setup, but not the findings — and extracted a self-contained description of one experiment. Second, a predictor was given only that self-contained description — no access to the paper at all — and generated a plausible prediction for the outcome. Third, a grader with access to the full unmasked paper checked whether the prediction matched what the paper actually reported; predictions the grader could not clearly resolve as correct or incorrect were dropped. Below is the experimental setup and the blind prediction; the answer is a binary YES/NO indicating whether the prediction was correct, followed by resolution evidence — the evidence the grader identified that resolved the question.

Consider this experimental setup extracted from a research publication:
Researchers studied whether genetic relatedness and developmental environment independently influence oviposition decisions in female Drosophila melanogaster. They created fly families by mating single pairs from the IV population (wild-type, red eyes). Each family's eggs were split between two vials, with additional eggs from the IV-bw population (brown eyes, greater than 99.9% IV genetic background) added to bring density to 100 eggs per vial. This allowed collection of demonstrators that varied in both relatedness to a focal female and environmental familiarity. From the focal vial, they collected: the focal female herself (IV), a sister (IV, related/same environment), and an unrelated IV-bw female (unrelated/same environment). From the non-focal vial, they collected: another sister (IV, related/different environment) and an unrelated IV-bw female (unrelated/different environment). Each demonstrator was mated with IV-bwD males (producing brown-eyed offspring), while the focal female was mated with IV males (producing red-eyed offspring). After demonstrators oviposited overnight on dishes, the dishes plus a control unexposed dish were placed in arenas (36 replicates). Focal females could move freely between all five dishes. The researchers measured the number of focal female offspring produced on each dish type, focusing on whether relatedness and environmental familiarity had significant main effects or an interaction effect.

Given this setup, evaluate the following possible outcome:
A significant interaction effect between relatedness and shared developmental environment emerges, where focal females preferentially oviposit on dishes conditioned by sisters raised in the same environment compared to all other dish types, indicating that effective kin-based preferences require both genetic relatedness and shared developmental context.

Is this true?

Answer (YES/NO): NO